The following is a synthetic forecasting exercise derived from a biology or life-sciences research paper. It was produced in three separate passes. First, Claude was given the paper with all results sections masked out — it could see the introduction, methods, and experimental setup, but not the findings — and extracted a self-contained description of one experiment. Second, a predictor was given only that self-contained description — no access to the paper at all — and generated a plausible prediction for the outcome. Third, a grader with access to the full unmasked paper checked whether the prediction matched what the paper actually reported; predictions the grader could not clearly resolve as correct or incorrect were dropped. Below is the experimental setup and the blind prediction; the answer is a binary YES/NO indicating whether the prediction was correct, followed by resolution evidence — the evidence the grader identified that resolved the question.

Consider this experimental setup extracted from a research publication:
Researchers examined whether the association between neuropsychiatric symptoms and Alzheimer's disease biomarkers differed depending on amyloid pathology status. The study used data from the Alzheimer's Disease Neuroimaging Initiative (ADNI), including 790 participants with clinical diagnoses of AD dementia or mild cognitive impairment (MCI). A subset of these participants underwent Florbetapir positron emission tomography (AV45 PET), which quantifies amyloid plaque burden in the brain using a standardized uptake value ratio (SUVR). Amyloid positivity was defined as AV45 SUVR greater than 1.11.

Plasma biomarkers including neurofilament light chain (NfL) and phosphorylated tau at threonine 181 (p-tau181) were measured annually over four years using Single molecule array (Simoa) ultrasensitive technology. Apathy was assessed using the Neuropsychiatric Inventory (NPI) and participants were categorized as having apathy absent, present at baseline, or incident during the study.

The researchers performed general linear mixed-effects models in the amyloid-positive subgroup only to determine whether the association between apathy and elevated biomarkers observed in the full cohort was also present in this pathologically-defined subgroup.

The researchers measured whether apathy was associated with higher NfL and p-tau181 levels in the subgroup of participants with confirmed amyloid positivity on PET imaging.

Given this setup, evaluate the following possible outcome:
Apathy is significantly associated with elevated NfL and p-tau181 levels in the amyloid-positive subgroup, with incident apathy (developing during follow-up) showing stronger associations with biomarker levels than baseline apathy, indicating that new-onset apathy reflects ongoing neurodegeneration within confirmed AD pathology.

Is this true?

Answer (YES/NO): NO